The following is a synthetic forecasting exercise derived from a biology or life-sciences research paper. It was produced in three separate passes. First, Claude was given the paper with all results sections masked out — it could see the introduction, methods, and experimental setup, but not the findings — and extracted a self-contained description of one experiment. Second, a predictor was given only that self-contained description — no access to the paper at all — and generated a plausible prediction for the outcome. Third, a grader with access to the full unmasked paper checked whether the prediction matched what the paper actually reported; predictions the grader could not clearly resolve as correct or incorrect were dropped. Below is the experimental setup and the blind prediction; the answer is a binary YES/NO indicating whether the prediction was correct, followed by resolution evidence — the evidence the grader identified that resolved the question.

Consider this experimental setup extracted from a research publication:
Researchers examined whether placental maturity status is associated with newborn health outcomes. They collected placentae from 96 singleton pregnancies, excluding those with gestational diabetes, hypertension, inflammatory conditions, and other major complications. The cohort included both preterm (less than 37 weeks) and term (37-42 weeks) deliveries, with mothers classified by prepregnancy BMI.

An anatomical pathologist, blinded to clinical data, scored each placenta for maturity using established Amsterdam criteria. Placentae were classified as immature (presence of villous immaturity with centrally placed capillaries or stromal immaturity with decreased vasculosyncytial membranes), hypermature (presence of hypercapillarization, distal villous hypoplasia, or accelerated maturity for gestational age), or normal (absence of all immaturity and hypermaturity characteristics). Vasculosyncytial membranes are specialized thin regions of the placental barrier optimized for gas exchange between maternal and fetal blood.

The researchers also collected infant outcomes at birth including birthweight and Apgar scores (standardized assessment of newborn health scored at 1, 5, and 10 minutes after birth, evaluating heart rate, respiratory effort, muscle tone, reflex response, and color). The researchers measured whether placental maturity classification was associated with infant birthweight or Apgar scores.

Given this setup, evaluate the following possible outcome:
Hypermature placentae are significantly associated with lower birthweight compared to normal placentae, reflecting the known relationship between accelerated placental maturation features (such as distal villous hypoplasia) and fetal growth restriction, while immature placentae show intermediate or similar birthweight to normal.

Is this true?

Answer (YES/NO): NO